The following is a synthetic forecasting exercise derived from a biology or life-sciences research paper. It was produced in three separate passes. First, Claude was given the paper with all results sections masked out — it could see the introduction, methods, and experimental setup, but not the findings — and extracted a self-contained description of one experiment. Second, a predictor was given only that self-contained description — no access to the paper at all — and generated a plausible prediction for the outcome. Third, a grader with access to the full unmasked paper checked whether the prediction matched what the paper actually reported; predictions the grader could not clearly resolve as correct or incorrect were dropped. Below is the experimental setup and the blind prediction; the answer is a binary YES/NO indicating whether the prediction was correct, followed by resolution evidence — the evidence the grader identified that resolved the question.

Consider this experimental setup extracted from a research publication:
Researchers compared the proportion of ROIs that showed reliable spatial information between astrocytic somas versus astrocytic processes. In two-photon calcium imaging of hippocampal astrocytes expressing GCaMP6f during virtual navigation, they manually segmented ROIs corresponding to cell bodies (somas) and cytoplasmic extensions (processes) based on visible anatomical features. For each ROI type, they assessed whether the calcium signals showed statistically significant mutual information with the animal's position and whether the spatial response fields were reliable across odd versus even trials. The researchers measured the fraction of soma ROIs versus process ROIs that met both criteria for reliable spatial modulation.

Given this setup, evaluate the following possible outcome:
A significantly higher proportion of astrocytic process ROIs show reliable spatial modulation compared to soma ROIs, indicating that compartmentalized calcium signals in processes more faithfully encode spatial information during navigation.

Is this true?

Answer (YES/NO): NO